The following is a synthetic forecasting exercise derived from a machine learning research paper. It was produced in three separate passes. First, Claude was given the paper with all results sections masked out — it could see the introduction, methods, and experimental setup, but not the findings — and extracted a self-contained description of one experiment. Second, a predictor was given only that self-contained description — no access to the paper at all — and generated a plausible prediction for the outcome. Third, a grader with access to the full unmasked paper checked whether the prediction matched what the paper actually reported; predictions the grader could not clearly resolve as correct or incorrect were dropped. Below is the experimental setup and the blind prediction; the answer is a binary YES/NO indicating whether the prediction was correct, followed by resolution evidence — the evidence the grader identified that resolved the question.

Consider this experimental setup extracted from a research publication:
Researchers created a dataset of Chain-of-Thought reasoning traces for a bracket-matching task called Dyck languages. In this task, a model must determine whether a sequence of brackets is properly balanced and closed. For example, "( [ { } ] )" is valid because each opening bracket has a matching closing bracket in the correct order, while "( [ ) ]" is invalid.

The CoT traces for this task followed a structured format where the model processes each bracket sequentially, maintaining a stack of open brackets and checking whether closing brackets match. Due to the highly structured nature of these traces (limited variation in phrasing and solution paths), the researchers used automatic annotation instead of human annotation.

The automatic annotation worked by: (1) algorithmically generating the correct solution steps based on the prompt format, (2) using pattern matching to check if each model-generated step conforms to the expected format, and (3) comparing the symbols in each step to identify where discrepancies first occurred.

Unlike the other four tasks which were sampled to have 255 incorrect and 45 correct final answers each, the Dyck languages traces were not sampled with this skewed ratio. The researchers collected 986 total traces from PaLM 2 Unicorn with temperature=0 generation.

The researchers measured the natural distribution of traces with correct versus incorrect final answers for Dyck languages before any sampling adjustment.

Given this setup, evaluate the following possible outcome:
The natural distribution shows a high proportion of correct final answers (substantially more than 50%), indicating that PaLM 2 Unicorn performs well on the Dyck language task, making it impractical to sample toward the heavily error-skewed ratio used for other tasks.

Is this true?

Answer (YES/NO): NO